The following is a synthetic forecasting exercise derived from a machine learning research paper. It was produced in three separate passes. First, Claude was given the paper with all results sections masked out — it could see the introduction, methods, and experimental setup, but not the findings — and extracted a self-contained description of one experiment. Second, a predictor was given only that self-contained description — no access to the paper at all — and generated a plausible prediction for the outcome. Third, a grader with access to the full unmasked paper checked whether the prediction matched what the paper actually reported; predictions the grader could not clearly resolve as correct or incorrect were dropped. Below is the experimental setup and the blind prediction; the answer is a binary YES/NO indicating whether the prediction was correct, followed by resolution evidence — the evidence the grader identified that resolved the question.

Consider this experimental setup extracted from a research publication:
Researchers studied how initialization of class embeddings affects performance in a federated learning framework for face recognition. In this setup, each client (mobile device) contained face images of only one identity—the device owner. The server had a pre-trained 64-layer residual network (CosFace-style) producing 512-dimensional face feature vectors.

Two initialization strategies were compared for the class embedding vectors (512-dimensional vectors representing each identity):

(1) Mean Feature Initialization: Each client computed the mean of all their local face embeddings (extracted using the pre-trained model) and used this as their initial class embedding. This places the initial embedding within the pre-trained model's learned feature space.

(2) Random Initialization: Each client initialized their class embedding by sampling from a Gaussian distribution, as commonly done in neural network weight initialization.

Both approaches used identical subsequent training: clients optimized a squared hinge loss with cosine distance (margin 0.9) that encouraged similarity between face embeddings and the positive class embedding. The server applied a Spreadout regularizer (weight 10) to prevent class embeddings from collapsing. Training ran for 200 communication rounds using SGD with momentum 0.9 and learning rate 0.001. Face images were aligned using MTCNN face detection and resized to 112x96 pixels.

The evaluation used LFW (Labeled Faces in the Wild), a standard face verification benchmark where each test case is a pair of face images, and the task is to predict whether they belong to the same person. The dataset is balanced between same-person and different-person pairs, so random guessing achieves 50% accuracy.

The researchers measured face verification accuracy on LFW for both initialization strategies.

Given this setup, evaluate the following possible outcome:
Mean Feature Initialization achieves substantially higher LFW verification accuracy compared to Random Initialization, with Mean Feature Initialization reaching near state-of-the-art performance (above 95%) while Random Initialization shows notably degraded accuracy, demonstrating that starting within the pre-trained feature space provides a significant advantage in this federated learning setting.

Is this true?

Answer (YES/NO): NO